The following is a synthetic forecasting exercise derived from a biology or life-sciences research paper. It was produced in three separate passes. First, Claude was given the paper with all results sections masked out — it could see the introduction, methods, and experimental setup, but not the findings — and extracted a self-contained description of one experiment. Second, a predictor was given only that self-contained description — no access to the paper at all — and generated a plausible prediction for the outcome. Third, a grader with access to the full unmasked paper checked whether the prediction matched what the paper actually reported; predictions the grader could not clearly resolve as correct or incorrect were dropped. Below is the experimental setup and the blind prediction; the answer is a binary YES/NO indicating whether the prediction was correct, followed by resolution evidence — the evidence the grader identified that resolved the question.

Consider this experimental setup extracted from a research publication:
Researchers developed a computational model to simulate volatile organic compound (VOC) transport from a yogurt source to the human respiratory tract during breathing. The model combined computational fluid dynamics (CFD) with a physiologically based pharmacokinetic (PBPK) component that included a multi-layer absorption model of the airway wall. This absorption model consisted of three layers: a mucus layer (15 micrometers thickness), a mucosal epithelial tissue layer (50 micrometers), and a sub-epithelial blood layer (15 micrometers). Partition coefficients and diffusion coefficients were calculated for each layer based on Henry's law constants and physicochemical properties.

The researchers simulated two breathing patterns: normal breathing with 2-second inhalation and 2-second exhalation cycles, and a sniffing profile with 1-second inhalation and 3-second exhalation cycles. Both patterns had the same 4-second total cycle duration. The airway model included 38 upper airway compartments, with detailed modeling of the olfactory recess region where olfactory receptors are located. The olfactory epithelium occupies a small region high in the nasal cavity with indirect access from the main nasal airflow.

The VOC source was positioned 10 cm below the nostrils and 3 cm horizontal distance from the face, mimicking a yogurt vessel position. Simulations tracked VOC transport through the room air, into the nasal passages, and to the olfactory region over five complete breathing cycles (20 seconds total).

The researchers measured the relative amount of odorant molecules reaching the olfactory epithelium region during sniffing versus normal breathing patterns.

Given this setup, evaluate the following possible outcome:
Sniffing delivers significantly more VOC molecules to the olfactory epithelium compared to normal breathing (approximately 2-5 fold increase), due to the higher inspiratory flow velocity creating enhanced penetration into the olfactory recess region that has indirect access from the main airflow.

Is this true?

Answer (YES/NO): NO